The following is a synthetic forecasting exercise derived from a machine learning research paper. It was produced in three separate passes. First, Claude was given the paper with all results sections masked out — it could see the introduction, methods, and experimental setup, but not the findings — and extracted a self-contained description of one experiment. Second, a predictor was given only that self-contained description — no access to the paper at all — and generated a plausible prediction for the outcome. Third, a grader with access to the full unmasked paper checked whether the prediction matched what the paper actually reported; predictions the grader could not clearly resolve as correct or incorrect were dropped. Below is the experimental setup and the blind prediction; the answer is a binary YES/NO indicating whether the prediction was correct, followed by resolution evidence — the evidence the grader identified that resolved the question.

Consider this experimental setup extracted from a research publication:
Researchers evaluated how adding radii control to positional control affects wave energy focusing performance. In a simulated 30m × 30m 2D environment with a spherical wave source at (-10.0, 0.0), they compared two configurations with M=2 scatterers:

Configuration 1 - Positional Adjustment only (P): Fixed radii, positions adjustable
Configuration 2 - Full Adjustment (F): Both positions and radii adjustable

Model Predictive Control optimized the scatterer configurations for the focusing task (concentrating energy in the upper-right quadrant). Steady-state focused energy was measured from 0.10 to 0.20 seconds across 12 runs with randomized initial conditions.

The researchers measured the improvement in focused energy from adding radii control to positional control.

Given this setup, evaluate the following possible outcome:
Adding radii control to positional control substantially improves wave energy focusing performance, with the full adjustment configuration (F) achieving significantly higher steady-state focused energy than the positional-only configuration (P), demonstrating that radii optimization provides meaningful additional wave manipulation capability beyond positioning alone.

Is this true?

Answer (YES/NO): NO